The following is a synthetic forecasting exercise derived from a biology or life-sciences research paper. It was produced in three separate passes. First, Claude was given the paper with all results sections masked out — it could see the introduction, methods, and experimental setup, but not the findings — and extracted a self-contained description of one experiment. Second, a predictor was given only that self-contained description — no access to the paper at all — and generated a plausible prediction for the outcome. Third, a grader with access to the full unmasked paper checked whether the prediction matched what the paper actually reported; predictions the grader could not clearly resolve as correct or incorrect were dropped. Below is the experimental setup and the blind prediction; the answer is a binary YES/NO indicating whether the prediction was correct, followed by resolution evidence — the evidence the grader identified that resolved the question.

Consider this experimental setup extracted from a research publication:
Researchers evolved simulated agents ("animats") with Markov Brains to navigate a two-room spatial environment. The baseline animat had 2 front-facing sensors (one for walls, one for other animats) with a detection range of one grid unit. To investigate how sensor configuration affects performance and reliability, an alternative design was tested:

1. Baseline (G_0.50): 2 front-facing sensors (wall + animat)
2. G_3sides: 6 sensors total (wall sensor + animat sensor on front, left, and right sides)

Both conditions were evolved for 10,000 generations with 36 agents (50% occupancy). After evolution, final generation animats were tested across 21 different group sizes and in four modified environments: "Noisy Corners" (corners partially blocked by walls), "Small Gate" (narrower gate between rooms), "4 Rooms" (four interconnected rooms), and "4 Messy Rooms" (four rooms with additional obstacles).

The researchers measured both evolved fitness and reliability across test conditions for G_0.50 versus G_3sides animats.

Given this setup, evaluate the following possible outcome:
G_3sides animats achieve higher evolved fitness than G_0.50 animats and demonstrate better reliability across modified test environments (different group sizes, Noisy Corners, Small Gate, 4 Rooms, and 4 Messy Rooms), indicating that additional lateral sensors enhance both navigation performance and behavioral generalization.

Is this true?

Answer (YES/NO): NO